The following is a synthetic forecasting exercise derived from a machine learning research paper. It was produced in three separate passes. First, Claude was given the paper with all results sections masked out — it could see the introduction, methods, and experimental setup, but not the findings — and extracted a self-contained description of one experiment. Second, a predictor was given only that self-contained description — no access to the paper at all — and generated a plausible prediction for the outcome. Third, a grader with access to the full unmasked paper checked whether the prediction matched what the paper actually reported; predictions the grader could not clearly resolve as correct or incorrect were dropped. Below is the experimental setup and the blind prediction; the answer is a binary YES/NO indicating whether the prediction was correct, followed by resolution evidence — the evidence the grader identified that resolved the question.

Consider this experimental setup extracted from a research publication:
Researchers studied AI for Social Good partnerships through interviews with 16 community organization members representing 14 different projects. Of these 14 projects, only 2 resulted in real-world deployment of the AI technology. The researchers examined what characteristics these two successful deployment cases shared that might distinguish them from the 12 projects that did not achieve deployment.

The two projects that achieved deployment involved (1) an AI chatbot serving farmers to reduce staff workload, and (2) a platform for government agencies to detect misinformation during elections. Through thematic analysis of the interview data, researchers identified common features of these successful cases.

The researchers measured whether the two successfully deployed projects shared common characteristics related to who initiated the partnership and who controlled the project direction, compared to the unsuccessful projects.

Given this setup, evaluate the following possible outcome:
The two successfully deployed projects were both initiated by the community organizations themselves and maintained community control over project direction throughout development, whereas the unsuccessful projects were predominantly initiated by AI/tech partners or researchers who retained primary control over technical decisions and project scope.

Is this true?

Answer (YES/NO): NO